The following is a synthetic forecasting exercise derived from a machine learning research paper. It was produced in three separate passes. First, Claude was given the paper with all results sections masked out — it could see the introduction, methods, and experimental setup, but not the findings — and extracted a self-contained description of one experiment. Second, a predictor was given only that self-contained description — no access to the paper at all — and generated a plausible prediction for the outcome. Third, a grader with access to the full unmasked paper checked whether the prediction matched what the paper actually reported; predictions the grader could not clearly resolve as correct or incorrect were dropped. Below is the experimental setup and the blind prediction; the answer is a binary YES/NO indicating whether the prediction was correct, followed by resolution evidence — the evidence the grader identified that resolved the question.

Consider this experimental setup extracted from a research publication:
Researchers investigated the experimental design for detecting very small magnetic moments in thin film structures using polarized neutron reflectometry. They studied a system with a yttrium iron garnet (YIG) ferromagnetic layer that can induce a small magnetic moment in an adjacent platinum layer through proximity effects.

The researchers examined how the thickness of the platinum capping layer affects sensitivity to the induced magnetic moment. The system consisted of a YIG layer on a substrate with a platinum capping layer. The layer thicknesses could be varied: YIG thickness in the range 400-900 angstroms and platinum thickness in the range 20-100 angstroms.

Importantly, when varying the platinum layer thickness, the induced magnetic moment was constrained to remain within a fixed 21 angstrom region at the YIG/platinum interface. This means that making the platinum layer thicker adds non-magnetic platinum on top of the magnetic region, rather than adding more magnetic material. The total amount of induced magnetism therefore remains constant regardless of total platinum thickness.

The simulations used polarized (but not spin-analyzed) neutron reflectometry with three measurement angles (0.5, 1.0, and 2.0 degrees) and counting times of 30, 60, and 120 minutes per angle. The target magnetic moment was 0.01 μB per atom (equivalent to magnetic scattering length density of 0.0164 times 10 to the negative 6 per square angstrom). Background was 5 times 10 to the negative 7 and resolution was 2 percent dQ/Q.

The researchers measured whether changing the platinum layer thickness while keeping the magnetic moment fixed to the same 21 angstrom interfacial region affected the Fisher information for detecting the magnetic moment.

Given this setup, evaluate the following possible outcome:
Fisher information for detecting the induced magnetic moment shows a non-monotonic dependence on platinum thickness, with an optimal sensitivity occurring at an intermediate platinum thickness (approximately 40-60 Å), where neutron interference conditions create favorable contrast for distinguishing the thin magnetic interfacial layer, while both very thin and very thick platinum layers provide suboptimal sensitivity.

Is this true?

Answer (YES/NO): NO